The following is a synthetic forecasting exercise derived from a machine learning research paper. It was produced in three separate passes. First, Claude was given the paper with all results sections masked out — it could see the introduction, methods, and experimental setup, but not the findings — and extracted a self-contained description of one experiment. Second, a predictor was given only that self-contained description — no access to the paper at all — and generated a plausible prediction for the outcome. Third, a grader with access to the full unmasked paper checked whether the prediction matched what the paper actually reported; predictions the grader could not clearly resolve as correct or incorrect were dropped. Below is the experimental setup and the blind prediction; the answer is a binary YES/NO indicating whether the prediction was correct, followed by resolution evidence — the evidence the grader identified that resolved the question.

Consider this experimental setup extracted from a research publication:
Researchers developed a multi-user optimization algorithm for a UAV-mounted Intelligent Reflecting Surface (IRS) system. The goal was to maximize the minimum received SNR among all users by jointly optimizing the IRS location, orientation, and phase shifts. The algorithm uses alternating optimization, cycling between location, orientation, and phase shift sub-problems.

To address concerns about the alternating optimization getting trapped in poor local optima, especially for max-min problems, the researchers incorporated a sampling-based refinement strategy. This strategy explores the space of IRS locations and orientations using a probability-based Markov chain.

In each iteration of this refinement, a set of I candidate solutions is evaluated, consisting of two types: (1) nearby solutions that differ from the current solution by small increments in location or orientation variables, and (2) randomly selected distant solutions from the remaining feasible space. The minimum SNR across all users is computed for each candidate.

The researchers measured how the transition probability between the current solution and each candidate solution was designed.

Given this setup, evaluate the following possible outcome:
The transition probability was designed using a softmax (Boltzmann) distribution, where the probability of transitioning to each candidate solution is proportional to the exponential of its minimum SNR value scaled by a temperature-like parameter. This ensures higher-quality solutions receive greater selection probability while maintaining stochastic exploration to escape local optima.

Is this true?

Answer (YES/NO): YES